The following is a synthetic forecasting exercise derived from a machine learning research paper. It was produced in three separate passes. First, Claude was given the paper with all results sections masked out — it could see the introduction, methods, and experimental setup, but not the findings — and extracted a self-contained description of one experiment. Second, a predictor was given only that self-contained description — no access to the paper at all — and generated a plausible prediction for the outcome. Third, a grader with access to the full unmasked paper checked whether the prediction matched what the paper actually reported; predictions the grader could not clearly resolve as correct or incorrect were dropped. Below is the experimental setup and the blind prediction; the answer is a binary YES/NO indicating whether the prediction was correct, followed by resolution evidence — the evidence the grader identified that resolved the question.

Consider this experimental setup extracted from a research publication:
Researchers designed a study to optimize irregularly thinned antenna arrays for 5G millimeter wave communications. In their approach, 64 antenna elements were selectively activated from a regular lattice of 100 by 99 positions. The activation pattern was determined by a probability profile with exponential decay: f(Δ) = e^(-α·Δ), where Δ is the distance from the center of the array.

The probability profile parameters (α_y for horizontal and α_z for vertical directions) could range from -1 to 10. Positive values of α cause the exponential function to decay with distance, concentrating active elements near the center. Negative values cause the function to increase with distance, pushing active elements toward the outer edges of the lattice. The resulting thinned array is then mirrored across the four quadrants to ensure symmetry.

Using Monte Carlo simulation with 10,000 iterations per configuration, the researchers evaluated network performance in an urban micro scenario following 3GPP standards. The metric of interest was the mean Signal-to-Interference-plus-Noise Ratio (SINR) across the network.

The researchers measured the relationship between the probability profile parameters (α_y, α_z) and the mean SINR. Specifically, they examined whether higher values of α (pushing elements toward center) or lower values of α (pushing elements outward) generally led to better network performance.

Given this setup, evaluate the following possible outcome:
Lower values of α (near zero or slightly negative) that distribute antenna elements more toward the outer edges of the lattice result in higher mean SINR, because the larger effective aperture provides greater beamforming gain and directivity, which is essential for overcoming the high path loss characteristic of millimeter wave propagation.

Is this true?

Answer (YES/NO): NO